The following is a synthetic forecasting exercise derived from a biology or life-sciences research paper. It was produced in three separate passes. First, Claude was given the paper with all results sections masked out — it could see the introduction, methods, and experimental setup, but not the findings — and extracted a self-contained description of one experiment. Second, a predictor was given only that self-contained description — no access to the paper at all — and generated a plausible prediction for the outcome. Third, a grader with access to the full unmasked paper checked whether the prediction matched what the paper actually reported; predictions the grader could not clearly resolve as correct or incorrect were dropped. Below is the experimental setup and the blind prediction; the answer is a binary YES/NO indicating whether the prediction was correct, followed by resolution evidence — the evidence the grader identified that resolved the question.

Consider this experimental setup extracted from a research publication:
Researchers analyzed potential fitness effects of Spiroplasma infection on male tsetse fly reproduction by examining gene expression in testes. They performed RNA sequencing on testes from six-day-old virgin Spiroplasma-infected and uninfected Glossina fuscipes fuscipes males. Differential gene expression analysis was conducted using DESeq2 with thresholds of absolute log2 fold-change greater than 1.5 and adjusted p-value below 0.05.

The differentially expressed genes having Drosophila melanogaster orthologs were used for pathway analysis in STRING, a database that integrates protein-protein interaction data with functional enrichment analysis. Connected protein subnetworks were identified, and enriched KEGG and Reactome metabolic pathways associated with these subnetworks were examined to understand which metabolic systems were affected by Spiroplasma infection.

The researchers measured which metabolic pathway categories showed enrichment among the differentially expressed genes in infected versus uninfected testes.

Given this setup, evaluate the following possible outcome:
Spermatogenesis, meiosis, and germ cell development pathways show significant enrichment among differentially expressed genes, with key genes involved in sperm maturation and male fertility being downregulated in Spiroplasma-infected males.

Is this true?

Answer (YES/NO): NO